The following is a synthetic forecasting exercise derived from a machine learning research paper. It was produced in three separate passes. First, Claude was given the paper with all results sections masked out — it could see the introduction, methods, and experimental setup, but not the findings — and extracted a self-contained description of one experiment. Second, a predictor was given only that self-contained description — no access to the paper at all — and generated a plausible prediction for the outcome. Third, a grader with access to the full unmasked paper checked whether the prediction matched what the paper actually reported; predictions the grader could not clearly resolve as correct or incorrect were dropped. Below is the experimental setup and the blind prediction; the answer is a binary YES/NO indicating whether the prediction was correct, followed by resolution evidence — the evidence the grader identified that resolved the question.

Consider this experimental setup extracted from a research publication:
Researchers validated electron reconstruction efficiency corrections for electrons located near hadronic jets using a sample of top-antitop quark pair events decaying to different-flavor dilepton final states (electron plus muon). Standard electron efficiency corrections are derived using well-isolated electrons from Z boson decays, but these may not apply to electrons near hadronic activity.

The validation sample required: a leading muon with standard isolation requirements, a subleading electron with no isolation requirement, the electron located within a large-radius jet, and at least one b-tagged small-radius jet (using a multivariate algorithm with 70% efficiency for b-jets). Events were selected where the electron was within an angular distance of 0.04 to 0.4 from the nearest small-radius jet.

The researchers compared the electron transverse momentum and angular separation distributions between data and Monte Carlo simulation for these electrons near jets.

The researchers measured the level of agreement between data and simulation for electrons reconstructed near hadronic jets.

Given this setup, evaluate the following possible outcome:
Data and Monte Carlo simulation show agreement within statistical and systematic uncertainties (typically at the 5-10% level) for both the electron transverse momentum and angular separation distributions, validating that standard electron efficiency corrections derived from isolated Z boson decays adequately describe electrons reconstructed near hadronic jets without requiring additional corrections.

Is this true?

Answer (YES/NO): NO